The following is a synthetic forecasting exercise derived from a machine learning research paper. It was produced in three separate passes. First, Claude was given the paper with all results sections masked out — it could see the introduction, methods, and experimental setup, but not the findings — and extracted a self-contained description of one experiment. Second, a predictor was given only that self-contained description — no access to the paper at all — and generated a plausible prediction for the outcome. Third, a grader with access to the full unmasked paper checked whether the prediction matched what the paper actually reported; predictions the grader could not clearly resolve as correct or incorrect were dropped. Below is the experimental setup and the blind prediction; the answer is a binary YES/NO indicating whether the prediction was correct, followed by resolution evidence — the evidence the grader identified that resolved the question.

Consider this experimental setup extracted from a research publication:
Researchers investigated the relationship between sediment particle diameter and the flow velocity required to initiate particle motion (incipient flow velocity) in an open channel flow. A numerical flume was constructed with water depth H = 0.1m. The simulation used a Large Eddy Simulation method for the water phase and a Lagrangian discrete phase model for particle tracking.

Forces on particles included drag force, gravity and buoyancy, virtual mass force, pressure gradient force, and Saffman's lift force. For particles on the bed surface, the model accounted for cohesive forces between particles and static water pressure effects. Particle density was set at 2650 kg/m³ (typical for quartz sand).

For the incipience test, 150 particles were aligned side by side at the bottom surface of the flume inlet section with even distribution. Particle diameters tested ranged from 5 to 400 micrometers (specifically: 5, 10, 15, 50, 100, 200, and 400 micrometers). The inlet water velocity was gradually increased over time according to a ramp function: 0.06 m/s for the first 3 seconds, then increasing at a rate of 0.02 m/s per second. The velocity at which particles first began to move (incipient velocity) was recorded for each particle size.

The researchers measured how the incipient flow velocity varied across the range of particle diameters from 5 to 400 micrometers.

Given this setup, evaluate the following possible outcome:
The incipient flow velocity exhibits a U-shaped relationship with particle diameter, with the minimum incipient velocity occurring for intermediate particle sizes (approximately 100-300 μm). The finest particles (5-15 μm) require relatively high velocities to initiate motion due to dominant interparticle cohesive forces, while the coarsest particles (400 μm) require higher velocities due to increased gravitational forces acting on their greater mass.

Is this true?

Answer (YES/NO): NO